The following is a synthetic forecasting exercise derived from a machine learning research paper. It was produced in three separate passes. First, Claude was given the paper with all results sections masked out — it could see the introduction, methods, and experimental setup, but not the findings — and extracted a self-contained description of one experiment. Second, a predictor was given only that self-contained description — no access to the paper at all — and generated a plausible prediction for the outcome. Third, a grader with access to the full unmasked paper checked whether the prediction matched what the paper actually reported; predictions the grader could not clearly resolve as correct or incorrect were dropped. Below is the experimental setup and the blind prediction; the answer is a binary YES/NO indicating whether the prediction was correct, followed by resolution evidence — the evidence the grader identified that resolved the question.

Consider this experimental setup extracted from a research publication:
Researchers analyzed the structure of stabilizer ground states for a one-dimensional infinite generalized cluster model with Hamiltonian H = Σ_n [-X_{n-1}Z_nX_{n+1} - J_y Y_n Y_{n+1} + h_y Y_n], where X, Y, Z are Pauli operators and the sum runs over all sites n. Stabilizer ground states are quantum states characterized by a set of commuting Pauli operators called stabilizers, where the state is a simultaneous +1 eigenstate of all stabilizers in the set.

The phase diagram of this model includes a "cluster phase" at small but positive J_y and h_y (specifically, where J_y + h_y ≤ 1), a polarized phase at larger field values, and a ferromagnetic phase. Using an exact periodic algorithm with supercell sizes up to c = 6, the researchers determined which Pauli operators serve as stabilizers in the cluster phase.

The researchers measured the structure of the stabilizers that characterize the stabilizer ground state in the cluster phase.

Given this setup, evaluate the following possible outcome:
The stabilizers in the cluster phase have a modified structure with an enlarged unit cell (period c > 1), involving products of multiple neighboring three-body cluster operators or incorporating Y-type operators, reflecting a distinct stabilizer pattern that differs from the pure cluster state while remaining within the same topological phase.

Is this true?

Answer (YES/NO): NO